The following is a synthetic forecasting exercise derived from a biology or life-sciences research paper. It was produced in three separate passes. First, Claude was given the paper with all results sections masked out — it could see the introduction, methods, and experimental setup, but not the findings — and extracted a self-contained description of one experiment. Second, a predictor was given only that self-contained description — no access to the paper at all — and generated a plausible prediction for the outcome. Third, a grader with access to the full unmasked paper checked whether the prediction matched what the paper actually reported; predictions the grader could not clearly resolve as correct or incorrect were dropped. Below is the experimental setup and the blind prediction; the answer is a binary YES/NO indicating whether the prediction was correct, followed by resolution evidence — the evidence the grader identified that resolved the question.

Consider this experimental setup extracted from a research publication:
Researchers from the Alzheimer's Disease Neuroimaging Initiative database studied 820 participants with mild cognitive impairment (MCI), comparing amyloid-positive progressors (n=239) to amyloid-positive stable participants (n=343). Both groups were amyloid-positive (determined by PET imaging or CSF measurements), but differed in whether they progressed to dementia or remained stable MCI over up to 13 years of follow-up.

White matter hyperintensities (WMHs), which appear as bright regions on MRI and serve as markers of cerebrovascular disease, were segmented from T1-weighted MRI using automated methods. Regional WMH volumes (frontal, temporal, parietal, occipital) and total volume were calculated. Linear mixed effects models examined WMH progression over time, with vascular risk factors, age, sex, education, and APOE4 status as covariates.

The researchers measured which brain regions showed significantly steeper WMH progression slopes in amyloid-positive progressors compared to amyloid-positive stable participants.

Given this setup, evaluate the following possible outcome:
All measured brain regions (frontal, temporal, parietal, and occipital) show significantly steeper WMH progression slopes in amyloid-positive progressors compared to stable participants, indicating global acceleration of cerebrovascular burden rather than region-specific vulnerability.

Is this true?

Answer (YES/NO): YES